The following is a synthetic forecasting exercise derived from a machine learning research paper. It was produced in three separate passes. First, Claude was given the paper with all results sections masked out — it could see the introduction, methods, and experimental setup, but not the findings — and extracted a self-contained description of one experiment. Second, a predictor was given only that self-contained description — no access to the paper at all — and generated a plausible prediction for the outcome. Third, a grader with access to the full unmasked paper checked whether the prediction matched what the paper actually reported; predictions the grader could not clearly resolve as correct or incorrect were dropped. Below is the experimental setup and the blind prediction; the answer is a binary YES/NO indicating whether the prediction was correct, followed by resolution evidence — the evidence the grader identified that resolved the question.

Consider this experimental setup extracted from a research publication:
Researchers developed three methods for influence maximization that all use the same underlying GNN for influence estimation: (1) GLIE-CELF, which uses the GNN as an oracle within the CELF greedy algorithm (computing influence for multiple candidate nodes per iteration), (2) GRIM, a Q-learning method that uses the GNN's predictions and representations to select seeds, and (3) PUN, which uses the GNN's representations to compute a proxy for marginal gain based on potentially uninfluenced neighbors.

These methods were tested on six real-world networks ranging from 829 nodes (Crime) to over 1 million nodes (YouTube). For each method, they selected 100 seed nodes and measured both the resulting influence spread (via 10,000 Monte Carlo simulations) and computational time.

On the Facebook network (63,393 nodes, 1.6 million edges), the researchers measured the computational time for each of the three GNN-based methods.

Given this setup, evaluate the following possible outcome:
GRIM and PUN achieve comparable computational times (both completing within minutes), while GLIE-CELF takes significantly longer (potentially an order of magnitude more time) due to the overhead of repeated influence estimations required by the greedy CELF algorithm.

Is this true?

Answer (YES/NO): NO